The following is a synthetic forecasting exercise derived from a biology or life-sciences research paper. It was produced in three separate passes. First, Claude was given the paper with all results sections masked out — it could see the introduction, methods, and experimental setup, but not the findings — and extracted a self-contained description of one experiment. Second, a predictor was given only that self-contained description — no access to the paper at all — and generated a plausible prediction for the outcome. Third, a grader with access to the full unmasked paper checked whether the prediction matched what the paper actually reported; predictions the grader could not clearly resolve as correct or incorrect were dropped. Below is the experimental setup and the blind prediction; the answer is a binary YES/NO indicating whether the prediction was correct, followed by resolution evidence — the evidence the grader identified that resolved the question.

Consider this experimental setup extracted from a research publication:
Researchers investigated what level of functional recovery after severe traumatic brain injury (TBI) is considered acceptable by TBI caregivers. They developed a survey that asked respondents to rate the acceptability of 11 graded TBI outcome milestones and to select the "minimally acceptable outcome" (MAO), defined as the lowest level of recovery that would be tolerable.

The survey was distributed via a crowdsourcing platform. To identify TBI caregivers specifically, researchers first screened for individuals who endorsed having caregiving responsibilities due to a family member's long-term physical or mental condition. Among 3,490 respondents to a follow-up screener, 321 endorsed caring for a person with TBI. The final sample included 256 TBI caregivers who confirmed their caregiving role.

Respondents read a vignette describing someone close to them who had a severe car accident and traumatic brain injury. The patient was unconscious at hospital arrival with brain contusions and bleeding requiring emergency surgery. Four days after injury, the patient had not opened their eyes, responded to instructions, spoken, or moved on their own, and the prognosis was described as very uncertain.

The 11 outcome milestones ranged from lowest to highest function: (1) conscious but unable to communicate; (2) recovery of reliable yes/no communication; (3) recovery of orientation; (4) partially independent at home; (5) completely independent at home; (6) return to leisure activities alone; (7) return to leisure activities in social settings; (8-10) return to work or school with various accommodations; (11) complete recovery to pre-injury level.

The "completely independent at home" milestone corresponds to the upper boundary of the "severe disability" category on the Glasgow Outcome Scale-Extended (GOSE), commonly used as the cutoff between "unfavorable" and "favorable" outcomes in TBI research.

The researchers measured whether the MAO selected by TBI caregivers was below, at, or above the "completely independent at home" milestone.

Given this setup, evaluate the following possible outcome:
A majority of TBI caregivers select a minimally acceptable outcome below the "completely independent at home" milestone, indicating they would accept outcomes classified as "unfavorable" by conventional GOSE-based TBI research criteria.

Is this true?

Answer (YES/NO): YES